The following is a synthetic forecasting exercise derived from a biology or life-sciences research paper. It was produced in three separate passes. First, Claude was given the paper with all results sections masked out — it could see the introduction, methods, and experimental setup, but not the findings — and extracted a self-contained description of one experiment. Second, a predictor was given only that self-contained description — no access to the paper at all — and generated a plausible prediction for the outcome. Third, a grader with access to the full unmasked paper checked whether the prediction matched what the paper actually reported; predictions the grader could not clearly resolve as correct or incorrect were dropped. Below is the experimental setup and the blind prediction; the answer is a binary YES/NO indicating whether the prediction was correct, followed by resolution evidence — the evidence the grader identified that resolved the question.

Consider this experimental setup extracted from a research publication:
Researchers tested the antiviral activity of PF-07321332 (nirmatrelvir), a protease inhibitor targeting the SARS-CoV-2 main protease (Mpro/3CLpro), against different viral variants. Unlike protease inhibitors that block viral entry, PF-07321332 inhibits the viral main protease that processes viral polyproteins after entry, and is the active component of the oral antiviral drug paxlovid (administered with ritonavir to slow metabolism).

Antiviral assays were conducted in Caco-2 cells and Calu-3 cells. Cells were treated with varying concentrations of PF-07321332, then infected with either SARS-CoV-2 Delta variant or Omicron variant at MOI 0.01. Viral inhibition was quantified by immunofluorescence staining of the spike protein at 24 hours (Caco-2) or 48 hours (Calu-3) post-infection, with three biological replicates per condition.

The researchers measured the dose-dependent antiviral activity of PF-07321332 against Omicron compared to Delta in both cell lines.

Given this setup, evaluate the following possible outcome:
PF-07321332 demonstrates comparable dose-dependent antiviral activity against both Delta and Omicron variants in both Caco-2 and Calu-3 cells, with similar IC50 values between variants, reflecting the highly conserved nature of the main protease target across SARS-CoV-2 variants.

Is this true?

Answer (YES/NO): YES